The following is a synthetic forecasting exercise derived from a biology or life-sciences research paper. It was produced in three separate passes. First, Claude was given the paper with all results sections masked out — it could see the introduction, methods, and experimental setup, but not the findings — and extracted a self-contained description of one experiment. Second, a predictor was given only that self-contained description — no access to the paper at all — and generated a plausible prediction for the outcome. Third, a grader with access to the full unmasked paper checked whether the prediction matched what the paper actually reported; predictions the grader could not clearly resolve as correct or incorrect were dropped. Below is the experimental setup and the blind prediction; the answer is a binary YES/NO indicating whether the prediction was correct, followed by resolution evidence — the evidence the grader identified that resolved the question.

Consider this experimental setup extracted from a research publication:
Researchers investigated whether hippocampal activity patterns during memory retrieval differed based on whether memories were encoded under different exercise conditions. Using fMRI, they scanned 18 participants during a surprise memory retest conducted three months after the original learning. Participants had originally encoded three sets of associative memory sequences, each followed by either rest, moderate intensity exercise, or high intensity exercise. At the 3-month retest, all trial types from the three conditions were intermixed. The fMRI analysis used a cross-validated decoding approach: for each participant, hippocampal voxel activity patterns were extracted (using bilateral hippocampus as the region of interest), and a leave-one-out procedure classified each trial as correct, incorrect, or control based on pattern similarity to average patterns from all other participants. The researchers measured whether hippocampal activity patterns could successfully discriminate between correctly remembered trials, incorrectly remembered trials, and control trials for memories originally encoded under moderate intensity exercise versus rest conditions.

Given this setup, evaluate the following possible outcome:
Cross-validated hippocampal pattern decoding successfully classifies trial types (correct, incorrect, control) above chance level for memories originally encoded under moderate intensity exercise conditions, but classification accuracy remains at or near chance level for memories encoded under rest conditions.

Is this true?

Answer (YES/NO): YES